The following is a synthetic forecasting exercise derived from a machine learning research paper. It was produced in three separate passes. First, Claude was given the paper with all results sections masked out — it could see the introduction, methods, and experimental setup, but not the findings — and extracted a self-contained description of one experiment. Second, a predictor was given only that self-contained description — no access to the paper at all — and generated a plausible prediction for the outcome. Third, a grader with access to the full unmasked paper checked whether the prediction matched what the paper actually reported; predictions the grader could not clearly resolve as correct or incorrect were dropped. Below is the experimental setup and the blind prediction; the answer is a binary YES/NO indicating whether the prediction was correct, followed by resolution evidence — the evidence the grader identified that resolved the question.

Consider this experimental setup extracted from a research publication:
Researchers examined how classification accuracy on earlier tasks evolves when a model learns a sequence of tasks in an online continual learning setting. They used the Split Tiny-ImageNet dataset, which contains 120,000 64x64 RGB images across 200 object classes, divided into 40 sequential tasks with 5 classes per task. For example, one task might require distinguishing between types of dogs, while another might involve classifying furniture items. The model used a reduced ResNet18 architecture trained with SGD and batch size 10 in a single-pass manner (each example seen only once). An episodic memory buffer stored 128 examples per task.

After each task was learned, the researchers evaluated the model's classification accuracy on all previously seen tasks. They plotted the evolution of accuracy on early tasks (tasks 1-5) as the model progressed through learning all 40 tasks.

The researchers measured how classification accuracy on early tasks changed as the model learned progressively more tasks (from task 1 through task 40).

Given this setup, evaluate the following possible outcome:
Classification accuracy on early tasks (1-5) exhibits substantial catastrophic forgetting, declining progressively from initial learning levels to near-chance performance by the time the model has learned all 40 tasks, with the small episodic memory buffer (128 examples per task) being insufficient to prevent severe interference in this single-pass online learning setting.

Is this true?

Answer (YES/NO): NO